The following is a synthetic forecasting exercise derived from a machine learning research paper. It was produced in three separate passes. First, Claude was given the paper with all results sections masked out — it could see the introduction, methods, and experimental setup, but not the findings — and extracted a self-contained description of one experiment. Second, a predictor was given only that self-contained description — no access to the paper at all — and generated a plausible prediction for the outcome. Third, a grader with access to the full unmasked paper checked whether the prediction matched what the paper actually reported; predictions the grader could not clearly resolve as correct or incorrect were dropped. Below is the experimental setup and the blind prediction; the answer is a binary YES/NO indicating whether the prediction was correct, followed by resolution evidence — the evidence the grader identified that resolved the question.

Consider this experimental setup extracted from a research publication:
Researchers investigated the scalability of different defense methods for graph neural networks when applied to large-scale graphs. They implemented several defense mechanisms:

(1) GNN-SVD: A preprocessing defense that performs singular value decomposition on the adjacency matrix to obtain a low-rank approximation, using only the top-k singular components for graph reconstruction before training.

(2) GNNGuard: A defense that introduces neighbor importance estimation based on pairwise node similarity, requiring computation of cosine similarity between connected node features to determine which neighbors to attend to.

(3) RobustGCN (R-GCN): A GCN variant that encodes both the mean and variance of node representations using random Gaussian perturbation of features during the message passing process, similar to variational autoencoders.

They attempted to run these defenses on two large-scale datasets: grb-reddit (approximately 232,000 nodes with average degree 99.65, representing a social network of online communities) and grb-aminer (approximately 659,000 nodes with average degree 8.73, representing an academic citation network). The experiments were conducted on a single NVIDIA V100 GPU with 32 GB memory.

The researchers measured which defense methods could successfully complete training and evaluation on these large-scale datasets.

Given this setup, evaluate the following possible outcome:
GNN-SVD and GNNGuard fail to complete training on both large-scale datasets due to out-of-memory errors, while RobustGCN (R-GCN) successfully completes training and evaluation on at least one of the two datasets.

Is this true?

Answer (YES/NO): YES